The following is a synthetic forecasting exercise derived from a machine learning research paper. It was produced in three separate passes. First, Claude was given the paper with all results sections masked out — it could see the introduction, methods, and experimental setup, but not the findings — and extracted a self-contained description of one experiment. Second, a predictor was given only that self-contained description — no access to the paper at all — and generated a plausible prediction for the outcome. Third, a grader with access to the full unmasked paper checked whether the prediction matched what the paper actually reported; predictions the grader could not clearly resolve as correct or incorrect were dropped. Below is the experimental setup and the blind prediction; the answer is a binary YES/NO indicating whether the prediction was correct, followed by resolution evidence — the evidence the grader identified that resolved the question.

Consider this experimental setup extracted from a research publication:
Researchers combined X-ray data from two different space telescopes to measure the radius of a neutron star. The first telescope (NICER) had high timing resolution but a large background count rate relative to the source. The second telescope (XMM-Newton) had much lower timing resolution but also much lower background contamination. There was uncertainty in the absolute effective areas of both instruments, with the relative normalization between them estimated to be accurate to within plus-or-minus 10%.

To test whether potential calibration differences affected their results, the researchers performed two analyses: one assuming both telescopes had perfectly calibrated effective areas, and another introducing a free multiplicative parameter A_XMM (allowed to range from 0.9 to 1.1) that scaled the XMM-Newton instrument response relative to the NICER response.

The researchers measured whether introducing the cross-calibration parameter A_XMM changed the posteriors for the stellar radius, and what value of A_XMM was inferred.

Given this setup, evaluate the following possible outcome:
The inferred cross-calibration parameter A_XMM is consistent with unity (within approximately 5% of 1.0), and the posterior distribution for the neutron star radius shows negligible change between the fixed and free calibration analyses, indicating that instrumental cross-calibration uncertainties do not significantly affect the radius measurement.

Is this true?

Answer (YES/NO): YES